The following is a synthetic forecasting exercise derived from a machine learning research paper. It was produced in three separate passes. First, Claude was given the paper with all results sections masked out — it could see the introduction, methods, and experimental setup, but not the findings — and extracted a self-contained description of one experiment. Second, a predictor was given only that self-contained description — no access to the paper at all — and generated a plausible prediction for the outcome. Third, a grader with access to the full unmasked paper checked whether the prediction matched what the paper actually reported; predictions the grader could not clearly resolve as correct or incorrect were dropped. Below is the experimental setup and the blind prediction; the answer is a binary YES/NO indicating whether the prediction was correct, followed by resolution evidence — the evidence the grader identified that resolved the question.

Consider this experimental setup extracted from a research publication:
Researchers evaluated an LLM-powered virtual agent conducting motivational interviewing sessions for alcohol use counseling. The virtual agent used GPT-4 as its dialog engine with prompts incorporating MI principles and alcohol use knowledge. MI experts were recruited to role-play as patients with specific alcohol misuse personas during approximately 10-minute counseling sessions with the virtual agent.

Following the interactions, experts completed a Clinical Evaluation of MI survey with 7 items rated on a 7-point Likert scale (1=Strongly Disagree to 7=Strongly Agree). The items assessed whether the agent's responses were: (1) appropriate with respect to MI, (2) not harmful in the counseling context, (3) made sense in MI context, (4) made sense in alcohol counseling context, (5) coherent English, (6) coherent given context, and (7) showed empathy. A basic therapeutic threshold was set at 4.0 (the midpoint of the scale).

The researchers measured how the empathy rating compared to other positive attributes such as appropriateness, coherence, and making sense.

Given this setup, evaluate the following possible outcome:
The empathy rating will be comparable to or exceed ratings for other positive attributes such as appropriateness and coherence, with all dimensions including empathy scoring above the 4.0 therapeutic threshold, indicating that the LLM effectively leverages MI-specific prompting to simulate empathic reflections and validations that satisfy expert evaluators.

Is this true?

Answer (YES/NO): NO